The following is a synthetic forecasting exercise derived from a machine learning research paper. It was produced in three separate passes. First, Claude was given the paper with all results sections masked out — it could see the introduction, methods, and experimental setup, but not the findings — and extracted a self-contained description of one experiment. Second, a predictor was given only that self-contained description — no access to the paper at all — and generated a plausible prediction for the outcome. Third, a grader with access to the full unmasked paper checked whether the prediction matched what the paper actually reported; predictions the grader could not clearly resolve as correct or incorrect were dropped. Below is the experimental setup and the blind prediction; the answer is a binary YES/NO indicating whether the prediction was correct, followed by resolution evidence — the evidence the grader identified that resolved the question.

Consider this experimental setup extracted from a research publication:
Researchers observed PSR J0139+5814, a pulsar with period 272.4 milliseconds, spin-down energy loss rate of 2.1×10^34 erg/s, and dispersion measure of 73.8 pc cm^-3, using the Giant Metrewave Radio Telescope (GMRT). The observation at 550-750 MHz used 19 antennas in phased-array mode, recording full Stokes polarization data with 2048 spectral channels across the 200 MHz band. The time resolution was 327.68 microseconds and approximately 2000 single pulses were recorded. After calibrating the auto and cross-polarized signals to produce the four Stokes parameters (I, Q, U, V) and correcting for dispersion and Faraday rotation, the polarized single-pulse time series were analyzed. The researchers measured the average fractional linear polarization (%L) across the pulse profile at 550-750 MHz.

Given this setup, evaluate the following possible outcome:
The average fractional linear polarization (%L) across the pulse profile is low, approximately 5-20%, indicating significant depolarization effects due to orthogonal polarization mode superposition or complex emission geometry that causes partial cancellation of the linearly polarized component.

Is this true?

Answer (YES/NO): NO